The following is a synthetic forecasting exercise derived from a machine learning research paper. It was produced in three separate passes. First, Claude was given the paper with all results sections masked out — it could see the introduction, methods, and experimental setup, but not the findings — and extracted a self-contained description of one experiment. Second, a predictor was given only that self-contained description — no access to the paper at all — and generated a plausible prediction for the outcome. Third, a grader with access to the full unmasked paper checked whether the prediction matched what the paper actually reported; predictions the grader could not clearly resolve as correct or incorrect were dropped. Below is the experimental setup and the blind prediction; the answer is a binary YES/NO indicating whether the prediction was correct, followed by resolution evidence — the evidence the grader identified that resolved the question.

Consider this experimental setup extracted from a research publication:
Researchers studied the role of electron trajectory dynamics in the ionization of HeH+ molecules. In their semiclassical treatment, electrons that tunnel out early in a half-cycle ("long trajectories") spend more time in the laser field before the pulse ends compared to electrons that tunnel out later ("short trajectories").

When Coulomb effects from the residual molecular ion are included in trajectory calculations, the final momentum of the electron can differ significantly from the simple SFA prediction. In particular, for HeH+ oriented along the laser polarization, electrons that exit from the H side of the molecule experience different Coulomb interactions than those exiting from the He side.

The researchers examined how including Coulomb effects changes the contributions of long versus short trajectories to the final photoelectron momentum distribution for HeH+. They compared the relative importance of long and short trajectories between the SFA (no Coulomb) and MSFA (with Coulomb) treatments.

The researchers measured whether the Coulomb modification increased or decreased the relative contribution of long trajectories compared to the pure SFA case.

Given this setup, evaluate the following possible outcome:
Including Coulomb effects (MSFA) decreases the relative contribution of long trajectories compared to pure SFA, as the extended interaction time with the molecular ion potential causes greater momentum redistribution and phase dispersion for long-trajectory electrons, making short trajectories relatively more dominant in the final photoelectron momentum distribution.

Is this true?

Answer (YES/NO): NO